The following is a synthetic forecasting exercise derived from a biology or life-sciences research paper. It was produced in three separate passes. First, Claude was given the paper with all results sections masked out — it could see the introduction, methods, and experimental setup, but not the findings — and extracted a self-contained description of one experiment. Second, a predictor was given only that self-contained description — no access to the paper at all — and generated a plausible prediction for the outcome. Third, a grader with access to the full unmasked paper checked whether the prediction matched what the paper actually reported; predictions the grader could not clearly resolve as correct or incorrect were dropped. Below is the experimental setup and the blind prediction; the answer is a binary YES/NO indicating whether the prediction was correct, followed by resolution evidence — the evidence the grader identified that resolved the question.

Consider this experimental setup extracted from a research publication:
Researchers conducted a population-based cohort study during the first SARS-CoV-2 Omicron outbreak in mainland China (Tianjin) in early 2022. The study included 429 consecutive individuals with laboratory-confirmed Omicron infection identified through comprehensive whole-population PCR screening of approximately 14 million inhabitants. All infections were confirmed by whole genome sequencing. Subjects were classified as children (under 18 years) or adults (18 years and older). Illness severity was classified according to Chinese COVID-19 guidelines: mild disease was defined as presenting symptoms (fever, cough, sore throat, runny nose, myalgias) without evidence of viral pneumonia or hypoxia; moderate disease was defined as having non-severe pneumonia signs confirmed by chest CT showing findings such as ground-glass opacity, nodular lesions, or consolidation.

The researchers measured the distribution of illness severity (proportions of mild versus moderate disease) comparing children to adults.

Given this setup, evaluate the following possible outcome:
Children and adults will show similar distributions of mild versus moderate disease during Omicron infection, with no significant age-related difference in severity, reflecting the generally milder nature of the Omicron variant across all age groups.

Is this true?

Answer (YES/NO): NO